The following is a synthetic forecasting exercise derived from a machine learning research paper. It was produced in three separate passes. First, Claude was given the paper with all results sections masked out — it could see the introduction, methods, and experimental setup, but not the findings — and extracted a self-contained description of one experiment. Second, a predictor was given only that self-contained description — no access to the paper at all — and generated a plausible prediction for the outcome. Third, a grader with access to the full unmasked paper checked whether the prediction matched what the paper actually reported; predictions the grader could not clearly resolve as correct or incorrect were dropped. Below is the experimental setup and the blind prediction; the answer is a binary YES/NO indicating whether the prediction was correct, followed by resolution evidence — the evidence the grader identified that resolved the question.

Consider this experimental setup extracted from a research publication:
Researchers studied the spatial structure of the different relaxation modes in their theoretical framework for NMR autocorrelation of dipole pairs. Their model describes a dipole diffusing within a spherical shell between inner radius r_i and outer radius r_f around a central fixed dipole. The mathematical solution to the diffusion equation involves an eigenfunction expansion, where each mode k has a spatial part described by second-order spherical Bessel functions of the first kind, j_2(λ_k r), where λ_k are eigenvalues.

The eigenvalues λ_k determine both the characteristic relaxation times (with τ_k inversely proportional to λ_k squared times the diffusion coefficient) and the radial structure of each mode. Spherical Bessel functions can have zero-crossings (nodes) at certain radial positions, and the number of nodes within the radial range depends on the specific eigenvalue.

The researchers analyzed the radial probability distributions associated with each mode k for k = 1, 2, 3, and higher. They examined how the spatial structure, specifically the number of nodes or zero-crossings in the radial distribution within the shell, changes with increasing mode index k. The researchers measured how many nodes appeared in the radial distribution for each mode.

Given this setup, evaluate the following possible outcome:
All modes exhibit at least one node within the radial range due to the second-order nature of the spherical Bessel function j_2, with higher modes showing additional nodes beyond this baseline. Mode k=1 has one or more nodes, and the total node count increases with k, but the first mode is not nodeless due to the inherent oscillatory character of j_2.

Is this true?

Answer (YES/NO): NO